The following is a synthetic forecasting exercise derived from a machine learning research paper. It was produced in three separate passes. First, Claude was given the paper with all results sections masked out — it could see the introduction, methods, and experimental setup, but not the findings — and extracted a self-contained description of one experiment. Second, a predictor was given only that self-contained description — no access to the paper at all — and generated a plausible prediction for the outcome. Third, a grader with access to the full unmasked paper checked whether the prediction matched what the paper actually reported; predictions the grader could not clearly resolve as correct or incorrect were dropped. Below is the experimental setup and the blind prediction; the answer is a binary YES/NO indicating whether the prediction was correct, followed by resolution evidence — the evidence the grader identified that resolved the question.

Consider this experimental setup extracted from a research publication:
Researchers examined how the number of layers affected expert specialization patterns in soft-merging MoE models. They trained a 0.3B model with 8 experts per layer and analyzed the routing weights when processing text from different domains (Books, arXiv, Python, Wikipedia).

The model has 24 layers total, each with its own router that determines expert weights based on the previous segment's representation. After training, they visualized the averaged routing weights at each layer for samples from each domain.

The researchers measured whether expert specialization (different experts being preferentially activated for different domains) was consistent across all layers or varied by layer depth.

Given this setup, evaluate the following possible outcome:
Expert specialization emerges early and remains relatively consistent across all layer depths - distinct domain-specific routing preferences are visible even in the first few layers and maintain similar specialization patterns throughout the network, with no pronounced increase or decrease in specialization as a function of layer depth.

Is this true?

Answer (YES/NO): NO